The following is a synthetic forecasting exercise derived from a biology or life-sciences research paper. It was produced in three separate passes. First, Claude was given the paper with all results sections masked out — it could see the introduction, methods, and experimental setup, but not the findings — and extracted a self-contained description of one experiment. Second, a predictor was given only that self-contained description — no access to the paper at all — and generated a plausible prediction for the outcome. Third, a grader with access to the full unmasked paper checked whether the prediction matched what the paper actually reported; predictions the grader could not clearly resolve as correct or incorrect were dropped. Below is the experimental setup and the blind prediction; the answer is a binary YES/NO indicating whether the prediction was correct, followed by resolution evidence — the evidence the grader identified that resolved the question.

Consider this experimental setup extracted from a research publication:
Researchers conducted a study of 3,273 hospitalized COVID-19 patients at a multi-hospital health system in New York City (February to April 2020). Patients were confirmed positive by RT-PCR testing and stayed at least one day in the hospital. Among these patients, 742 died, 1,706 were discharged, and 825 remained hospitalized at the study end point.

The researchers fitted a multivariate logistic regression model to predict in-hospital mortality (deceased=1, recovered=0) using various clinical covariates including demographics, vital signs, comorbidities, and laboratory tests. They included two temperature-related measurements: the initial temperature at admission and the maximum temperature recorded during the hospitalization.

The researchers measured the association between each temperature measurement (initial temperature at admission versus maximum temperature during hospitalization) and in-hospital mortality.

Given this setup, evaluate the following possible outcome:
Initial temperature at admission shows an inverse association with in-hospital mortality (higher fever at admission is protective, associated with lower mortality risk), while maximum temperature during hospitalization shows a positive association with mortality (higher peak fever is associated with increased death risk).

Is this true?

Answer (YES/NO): YES